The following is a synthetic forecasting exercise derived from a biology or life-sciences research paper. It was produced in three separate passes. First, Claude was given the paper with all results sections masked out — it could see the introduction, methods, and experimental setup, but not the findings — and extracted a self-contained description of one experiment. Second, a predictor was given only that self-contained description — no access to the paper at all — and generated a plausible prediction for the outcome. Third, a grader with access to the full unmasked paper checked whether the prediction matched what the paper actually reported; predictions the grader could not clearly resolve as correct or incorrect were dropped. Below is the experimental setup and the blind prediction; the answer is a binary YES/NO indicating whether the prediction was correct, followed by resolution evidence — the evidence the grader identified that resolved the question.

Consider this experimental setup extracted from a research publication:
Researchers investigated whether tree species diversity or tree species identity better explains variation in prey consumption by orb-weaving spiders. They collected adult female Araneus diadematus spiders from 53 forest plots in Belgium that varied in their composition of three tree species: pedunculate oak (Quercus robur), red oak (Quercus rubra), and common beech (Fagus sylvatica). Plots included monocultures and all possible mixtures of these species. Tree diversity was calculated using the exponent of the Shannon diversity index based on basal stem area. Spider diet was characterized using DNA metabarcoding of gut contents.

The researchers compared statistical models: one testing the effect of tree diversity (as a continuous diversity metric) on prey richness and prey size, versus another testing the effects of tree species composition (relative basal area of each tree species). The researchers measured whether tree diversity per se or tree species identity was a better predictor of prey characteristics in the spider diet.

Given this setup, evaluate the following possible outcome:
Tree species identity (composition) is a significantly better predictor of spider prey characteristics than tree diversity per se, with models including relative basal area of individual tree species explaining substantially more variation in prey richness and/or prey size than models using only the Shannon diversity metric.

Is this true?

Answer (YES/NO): NO